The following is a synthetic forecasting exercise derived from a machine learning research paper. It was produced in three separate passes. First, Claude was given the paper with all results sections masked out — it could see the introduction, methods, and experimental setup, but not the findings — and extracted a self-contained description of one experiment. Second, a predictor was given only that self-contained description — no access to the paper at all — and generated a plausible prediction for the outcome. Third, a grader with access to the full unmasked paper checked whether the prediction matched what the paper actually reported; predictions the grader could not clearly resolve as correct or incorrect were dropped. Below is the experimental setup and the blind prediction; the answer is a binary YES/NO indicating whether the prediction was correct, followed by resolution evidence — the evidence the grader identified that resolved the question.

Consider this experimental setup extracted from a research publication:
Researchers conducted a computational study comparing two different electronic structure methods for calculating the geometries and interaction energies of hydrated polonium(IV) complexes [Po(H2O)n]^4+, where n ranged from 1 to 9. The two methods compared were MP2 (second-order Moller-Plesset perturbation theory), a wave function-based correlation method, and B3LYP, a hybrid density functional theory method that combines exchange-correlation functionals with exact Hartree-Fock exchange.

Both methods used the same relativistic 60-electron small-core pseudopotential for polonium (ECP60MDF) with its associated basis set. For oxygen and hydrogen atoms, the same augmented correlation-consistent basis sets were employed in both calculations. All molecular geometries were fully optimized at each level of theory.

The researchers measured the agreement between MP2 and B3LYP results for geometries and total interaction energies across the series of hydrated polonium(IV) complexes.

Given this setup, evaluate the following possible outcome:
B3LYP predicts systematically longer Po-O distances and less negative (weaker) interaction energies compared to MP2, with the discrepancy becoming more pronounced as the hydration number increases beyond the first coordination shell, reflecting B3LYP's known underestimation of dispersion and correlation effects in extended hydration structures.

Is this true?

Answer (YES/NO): NO